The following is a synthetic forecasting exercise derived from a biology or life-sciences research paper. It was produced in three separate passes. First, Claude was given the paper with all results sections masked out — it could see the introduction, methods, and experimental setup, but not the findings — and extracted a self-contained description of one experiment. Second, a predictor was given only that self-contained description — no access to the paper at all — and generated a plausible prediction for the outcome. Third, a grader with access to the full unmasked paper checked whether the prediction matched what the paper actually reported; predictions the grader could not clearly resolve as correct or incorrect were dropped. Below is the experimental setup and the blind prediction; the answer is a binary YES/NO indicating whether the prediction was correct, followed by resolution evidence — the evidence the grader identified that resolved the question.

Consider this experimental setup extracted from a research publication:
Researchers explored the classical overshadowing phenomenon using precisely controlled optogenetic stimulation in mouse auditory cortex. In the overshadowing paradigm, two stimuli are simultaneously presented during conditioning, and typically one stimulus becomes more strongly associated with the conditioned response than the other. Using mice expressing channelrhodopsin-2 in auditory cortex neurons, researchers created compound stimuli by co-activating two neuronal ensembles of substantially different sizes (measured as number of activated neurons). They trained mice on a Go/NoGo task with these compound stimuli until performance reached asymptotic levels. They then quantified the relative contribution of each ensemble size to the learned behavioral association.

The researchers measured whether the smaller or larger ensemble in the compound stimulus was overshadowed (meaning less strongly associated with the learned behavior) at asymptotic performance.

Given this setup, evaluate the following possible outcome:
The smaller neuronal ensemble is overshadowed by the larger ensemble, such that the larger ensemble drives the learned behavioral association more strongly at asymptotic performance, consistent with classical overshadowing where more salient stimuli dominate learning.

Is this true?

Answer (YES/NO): YES